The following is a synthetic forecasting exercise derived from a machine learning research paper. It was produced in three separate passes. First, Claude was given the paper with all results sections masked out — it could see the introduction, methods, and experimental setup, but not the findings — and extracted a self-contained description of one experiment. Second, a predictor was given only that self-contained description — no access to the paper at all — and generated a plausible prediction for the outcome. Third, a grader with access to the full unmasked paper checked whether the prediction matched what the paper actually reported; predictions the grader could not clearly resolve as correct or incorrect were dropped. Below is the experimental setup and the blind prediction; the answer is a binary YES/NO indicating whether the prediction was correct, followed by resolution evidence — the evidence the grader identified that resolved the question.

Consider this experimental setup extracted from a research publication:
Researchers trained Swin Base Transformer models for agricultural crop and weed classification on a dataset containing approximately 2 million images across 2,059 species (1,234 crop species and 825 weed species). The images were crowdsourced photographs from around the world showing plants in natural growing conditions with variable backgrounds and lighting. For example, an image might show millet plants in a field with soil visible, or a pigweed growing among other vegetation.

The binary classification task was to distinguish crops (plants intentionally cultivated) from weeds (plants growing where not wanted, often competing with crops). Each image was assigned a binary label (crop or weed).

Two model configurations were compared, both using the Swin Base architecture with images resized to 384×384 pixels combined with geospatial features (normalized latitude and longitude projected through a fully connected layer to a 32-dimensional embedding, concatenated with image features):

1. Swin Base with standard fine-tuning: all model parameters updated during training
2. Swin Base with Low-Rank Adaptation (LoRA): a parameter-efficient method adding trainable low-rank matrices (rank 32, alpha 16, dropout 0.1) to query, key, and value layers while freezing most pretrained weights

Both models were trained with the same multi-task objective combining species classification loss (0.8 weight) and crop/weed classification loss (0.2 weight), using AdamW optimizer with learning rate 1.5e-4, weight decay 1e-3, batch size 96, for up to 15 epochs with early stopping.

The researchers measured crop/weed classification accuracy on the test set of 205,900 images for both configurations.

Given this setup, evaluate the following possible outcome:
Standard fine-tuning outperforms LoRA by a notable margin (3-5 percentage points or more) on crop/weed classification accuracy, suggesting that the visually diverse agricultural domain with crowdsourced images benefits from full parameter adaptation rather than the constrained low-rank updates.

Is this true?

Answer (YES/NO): YES